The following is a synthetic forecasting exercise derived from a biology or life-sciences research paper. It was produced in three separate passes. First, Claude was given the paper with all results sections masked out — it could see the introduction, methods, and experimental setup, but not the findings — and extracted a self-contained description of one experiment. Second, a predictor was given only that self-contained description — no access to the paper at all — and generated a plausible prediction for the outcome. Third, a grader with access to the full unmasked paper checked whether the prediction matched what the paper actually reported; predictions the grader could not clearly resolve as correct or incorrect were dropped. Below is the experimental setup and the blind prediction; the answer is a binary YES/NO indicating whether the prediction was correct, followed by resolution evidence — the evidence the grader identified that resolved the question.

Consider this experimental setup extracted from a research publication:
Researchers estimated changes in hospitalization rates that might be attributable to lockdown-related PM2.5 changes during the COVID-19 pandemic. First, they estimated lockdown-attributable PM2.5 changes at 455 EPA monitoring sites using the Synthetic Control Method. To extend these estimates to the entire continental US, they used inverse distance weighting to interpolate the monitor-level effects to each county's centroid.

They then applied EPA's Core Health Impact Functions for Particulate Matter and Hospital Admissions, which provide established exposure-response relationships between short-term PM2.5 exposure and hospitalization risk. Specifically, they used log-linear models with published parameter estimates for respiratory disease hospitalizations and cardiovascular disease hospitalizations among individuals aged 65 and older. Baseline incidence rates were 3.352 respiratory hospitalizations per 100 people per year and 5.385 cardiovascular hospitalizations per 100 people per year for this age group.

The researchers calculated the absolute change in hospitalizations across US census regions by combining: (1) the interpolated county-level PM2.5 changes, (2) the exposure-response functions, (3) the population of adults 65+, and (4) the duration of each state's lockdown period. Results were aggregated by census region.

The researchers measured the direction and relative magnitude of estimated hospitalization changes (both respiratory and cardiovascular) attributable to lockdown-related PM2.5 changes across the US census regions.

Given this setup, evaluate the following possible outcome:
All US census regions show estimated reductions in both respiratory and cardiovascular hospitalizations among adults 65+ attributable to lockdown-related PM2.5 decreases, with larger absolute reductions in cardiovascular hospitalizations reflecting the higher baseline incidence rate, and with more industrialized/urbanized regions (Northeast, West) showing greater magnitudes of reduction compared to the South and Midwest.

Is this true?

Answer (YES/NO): NO